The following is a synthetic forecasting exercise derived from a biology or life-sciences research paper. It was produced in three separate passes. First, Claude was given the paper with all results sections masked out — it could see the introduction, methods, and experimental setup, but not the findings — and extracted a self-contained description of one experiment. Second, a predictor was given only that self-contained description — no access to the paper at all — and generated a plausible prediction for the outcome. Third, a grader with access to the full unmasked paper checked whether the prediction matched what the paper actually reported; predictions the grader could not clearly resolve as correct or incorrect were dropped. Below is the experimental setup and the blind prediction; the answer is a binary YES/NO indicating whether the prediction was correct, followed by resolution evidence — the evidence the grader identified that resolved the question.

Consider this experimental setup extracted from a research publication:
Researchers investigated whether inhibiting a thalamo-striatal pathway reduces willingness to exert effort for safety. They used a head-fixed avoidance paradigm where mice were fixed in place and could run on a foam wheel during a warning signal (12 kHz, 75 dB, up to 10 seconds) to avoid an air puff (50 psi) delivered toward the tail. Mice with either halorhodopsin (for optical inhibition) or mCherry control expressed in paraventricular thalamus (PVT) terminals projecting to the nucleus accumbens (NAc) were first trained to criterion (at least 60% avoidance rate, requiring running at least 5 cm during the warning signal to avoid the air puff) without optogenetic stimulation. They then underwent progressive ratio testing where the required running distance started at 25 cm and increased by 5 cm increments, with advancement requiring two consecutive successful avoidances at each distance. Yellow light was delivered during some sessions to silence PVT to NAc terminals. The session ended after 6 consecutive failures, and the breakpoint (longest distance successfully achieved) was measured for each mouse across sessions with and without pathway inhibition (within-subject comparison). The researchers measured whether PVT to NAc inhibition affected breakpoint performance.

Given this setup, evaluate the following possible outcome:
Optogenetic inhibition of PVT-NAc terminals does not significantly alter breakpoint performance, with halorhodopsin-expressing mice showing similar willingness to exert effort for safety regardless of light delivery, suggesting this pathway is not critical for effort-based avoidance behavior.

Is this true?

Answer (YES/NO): NO